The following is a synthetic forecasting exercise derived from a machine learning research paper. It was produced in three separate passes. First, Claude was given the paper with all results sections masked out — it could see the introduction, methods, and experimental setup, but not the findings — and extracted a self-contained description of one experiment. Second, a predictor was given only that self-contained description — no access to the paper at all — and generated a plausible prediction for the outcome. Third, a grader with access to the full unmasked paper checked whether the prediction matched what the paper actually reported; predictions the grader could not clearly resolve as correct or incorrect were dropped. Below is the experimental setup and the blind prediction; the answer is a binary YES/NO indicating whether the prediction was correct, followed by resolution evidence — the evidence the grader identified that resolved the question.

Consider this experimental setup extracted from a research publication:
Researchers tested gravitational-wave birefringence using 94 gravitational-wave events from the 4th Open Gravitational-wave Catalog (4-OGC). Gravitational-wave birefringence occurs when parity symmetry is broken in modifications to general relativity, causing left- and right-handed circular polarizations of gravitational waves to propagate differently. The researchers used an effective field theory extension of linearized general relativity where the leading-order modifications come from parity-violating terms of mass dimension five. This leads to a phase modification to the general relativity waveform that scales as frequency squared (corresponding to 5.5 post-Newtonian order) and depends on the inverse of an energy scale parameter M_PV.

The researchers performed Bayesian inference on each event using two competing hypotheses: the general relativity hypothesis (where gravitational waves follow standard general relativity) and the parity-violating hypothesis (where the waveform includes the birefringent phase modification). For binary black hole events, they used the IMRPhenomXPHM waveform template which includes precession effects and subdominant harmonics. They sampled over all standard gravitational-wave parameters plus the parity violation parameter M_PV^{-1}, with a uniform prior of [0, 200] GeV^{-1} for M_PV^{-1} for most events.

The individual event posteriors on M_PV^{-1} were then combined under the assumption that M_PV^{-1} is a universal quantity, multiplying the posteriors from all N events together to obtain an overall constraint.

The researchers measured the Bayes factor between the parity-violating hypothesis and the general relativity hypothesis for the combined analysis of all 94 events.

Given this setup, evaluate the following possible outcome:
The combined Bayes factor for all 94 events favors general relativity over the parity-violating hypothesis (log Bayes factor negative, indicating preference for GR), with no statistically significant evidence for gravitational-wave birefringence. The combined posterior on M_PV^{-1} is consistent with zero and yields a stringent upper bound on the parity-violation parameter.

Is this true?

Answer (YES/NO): NO